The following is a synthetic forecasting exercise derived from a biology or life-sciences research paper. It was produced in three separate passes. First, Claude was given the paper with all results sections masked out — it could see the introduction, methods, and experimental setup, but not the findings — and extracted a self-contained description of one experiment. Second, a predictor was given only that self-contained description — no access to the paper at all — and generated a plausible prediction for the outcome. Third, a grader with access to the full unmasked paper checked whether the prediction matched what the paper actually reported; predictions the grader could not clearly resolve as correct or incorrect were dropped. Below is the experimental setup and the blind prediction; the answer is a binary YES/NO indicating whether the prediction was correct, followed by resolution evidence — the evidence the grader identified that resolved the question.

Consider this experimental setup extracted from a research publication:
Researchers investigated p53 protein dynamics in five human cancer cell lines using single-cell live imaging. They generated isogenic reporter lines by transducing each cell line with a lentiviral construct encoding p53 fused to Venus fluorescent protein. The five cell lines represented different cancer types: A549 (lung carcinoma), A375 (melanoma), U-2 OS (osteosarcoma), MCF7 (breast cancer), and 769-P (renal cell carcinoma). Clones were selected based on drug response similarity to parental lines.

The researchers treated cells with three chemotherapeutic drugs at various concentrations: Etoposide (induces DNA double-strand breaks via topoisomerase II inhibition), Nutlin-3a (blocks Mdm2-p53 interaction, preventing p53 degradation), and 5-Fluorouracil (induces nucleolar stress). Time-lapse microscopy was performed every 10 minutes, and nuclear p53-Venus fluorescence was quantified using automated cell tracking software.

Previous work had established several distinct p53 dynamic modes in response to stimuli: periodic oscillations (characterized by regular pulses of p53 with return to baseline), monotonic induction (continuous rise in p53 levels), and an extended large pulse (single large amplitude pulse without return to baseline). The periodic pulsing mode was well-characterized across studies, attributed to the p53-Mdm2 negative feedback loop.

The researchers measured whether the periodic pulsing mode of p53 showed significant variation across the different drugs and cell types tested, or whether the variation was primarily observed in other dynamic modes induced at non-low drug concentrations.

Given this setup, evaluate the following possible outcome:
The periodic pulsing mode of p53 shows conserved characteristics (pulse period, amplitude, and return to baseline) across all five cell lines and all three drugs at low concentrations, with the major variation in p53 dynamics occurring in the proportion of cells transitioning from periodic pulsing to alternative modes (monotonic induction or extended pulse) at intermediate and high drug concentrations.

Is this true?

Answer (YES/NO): YES